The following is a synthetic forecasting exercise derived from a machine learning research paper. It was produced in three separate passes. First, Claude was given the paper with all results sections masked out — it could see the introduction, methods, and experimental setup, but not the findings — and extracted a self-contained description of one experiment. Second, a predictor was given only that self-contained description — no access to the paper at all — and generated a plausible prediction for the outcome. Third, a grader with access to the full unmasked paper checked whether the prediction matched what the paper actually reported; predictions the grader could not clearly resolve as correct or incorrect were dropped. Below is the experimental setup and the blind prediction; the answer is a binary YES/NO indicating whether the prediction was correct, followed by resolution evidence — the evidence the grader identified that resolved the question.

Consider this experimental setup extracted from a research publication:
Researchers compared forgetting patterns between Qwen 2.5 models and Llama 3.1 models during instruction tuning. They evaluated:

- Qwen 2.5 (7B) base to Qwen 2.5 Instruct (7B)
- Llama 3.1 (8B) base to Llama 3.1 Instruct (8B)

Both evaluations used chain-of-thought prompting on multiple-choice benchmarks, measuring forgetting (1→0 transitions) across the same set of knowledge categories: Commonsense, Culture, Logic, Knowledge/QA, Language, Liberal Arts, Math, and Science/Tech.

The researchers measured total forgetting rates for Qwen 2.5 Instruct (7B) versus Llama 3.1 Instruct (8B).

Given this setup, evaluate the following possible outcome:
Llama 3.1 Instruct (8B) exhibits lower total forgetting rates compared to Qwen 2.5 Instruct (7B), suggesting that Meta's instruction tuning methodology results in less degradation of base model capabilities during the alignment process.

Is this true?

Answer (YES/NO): NO